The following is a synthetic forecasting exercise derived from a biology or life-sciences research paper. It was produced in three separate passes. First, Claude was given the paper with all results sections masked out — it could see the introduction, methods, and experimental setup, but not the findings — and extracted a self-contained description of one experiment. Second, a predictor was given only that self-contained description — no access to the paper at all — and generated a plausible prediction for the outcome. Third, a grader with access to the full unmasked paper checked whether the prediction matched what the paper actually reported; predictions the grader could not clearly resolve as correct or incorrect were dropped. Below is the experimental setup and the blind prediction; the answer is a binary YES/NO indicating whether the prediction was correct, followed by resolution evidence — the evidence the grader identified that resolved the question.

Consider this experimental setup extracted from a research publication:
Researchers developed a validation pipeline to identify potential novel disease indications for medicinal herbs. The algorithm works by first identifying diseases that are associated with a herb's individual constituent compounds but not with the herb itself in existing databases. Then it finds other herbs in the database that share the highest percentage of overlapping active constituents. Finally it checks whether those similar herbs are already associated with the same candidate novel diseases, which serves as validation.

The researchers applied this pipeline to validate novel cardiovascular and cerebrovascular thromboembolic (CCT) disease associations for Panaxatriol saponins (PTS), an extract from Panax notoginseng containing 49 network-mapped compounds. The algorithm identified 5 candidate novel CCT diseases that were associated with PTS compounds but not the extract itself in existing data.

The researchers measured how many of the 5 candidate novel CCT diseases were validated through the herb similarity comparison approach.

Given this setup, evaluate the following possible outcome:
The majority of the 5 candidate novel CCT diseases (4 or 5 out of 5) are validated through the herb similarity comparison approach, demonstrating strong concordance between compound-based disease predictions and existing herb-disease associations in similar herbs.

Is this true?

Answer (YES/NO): NO